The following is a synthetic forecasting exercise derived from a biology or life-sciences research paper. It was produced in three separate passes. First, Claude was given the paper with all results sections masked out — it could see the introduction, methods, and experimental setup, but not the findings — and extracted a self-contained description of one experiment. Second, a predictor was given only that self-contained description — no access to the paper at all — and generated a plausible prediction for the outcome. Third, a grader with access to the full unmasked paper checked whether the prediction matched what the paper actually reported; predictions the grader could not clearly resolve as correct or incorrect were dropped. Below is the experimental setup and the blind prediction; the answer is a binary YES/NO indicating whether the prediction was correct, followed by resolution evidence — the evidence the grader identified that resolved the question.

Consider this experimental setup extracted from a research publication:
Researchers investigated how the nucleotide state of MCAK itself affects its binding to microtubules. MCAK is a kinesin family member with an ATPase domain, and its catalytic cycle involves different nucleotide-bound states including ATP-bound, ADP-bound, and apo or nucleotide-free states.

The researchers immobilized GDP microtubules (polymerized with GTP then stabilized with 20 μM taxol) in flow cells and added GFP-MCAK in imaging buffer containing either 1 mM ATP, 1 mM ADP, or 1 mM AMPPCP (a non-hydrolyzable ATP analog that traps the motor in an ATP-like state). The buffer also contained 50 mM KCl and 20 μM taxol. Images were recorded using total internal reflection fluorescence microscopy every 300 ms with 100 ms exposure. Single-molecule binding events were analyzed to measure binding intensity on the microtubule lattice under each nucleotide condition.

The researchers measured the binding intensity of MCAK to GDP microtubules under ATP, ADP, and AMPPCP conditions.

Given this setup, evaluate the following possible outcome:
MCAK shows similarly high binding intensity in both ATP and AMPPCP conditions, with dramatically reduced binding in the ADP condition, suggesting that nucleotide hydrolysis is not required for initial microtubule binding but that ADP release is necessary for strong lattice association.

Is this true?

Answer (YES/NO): NO